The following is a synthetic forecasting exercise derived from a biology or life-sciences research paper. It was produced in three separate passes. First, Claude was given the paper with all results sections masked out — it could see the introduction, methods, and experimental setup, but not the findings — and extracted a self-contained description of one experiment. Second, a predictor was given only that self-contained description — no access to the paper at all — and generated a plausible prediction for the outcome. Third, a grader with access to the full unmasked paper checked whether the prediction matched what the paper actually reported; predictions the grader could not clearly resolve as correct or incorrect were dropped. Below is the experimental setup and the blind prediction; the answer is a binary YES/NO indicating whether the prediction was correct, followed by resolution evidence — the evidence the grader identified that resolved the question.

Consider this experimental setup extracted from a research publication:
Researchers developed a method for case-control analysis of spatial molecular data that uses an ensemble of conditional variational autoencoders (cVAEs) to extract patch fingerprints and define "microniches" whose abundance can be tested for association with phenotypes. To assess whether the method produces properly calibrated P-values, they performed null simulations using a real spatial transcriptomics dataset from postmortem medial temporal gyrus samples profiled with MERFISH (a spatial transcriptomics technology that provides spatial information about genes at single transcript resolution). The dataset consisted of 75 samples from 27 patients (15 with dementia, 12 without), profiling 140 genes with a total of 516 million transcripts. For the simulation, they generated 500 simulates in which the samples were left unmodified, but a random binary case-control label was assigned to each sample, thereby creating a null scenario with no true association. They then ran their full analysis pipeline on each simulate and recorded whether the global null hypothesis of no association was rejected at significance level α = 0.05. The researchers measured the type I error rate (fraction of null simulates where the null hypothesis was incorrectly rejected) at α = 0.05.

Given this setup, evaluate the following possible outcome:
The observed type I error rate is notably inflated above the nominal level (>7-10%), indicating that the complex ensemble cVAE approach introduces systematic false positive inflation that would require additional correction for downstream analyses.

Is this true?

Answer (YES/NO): NO